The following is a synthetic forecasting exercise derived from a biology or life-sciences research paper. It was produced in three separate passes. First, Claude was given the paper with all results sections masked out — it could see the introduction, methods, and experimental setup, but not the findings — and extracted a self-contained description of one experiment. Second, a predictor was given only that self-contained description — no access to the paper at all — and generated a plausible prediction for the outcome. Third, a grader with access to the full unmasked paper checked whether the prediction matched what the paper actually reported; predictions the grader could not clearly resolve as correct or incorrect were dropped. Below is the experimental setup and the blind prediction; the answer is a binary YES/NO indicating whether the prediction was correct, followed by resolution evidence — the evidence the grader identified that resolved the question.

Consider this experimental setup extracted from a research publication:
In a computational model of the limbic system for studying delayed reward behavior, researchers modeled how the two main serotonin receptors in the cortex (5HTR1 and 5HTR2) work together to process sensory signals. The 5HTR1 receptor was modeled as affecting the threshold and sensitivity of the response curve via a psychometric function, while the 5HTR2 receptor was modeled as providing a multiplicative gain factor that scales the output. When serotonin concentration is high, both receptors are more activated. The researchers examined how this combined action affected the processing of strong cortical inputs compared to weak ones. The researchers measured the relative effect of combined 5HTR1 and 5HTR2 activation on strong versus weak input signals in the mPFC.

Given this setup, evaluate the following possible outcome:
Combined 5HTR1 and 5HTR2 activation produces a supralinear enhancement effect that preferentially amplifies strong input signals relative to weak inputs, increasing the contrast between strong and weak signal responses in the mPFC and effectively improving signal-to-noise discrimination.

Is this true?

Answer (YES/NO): YES